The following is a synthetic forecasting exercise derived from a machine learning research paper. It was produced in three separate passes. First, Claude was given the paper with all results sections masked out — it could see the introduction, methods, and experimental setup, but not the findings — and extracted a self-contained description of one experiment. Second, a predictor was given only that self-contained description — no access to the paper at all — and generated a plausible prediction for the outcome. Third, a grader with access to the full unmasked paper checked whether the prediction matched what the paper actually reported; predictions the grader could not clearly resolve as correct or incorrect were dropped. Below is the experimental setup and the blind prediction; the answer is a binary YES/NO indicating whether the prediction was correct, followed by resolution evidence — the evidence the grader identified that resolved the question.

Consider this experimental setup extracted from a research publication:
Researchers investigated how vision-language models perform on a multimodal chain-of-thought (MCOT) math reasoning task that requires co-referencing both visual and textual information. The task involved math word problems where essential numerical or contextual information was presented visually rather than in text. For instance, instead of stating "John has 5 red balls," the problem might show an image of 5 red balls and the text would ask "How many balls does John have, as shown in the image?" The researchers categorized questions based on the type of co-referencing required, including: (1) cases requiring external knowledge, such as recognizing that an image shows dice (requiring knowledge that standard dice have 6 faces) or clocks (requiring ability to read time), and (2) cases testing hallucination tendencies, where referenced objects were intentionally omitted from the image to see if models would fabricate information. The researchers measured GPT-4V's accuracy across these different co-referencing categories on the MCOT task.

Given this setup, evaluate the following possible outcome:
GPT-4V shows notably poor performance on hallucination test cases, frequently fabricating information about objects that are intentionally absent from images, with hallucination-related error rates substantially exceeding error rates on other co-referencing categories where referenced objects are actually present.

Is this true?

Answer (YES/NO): NO